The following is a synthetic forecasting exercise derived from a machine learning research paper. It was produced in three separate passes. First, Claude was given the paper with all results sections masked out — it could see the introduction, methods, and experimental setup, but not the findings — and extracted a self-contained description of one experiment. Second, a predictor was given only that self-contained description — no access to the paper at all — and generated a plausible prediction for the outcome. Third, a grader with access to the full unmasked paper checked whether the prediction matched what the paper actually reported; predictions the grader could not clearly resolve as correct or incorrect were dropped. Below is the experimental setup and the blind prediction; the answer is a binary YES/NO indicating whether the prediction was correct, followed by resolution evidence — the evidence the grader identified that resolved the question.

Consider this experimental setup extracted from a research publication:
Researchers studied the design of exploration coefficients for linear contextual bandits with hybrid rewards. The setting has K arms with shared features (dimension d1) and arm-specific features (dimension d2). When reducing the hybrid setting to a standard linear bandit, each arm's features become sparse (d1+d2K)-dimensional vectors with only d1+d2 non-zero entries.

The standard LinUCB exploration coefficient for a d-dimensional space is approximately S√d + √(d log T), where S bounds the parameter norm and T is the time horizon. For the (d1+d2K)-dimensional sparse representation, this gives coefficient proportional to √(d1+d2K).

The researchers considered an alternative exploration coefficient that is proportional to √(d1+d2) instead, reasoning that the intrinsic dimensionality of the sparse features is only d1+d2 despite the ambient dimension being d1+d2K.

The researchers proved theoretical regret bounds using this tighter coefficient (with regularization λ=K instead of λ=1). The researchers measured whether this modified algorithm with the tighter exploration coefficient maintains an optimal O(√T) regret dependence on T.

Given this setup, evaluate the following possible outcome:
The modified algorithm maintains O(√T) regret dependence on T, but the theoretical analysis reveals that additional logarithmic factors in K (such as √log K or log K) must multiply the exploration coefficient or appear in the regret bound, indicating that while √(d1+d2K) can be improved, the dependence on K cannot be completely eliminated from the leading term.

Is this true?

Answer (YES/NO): NO